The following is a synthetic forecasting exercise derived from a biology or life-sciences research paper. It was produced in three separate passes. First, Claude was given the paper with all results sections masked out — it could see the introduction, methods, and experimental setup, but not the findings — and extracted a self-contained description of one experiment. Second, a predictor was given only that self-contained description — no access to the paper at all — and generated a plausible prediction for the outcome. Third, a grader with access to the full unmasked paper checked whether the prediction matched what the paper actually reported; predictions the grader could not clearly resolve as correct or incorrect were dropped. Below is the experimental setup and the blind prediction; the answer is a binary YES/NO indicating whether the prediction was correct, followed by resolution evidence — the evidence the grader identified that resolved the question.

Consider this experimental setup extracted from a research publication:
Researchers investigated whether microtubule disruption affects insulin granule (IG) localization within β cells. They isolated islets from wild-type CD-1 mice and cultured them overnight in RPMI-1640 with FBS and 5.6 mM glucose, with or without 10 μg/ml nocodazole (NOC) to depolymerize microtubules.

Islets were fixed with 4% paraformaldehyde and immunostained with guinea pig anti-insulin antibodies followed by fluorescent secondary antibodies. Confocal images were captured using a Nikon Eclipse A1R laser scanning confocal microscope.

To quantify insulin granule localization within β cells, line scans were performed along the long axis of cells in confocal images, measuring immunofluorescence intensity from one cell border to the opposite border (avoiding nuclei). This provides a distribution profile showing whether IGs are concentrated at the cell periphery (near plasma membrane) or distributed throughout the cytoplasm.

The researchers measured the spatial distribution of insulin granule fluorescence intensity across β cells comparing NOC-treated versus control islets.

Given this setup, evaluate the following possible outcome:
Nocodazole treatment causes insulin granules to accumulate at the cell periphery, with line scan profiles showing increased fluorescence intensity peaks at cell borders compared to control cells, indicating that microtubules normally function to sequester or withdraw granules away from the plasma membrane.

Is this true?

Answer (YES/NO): NO